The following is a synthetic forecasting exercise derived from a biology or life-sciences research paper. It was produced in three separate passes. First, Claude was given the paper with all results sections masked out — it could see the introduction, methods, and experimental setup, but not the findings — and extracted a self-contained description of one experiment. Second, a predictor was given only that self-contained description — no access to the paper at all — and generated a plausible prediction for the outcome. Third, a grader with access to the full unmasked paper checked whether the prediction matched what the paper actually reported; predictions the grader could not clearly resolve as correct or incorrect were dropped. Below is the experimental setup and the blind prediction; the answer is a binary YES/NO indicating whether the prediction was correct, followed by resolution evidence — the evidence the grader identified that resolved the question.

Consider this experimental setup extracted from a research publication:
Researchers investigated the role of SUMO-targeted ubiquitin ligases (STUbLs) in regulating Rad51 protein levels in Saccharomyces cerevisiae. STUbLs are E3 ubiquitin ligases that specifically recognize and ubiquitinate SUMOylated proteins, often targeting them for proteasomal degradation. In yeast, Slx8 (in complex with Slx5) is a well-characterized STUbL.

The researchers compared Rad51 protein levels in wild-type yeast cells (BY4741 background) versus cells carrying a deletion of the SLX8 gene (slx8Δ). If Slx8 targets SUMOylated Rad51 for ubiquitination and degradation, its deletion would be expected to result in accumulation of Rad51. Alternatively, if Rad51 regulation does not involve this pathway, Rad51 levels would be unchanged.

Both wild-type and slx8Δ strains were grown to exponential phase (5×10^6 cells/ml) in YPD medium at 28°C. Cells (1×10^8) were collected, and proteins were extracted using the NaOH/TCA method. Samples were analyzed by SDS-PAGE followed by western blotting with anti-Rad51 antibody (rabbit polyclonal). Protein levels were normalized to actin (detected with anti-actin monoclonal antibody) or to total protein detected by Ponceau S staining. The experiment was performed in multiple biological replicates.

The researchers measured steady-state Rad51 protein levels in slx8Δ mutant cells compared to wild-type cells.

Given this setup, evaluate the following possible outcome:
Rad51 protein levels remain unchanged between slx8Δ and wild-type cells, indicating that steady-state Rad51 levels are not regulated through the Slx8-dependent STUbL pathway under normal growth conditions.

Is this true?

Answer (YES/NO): NO